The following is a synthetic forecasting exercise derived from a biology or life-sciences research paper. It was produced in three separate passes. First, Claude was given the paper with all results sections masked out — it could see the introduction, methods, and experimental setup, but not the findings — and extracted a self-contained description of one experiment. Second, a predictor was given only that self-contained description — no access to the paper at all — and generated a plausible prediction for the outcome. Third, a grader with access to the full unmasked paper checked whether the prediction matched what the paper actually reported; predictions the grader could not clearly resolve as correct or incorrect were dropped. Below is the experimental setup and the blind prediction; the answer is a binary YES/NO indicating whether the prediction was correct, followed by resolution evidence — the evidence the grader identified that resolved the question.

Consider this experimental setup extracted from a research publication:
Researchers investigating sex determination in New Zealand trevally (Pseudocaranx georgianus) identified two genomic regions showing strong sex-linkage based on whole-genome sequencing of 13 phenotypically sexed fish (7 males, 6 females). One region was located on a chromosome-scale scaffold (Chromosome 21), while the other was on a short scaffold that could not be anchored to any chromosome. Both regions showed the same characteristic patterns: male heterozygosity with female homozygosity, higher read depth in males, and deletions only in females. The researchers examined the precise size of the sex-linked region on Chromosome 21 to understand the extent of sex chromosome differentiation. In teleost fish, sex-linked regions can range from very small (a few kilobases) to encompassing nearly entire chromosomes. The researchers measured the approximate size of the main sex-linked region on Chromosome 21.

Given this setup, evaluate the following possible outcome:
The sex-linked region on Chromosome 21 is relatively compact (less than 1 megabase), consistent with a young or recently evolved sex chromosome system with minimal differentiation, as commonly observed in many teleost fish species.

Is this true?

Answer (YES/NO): YES